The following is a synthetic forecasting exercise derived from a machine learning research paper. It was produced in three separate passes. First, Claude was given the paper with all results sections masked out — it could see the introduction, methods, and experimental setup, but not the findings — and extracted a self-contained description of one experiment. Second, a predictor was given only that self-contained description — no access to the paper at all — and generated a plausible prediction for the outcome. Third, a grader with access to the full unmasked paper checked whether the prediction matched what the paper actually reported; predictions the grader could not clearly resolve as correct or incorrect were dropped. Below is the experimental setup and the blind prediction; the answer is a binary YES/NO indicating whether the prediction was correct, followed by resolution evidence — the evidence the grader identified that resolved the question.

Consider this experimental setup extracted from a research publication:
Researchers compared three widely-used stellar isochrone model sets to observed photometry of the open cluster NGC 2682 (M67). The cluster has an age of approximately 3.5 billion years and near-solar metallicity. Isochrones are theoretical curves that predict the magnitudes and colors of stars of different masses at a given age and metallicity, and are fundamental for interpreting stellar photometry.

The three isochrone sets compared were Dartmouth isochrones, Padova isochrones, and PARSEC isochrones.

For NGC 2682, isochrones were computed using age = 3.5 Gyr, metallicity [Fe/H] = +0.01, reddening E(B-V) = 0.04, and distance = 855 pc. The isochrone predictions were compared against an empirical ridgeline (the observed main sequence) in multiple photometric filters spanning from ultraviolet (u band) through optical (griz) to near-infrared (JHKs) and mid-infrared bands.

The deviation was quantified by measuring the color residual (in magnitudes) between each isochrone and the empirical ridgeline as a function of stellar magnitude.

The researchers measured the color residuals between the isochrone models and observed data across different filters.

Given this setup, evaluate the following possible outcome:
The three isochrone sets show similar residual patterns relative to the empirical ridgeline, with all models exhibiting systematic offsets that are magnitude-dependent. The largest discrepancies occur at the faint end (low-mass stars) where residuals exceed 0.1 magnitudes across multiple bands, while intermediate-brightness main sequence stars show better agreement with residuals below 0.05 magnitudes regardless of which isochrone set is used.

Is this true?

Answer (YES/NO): NO